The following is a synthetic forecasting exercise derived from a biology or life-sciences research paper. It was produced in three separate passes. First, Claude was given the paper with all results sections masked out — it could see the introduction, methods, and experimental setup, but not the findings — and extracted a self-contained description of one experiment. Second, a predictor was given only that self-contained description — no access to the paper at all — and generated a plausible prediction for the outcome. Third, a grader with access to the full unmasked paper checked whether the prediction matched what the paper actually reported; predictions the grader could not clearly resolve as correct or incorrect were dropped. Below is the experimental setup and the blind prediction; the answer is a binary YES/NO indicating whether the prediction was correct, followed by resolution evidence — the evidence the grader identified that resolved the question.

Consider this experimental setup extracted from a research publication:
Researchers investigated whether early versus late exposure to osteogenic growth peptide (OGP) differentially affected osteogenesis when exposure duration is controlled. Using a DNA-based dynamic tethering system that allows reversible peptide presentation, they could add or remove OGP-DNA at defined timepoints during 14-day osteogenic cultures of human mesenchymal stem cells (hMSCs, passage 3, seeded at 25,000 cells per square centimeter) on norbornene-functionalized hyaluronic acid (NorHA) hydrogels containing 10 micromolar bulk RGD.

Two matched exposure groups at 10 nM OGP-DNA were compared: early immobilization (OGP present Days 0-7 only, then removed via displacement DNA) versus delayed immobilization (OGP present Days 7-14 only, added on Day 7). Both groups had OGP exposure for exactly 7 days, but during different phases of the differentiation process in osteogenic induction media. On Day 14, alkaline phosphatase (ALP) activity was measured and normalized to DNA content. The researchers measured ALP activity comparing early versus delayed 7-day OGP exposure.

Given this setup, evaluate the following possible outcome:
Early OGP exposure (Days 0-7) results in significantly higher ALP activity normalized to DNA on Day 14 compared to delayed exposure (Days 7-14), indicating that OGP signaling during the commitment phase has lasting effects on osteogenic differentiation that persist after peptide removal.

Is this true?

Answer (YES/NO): NO